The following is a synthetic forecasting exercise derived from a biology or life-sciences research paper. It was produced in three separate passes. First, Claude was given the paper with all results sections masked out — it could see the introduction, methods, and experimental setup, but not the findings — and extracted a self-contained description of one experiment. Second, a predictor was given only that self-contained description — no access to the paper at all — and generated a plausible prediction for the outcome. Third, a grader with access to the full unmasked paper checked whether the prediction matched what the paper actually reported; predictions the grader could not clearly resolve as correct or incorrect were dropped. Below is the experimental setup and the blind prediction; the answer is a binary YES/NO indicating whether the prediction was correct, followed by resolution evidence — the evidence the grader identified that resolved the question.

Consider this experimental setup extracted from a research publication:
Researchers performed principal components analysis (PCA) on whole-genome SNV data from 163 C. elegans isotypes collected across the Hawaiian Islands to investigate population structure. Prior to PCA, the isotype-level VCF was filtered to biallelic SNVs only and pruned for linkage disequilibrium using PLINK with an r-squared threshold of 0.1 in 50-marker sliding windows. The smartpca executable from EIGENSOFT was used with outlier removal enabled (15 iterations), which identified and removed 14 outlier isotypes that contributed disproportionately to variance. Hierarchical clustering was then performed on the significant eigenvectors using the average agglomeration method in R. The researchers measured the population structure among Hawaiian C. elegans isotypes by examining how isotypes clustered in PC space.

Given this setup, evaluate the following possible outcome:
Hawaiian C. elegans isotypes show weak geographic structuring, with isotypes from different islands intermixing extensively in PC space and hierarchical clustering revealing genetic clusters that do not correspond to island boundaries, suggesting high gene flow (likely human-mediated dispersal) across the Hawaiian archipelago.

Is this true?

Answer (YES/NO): NO